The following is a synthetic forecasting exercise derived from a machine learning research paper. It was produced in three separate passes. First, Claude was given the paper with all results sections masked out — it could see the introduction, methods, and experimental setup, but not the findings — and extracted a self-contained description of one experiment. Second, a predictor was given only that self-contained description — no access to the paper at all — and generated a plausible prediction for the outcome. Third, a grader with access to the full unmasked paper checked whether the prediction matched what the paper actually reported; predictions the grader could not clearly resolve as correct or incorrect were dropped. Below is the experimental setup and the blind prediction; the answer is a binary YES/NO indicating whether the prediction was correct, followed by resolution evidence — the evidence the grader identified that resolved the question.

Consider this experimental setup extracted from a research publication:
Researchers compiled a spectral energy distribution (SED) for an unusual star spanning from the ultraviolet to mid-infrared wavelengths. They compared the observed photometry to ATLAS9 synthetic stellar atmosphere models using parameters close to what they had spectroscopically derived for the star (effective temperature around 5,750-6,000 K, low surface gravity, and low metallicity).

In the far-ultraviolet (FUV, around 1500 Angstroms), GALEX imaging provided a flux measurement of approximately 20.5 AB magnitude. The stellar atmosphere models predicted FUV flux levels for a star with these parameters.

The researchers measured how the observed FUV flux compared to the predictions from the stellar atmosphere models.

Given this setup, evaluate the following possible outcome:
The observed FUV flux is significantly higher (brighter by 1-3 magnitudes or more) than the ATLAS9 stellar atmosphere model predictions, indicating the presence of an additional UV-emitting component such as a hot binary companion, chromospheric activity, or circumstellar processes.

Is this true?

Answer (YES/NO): YES